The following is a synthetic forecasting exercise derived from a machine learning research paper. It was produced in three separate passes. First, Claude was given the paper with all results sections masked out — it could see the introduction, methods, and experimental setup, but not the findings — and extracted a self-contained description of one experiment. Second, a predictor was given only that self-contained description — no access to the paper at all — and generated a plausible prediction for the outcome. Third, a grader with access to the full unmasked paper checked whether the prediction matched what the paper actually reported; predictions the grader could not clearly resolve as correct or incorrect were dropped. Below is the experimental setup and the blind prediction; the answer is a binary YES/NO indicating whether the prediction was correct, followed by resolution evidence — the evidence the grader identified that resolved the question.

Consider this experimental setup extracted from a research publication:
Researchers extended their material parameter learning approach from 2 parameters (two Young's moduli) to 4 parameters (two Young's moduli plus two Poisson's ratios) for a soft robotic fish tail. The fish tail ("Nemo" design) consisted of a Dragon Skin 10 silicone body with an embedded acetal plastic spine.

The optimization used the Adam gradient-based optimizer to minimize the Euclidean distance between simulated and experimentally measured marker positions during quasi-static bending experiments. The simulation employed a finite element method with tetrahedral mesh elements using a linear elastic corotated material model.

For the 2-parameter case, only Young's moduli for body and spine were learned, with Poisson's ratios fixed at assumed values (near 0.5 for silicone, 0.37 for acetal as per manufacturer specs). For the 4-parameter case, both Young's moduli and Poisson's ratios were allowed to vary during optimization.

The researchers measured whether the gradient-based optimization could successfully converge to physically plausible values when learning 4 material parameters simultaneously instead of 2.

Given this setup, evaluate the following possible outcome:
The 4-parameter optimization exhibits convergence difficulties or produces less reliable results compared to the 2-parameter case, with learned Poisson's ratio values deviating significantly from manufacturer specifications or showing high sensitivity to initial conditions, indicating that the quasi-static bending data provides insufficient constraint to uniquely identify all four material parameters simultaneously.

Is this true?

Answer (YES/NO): NO